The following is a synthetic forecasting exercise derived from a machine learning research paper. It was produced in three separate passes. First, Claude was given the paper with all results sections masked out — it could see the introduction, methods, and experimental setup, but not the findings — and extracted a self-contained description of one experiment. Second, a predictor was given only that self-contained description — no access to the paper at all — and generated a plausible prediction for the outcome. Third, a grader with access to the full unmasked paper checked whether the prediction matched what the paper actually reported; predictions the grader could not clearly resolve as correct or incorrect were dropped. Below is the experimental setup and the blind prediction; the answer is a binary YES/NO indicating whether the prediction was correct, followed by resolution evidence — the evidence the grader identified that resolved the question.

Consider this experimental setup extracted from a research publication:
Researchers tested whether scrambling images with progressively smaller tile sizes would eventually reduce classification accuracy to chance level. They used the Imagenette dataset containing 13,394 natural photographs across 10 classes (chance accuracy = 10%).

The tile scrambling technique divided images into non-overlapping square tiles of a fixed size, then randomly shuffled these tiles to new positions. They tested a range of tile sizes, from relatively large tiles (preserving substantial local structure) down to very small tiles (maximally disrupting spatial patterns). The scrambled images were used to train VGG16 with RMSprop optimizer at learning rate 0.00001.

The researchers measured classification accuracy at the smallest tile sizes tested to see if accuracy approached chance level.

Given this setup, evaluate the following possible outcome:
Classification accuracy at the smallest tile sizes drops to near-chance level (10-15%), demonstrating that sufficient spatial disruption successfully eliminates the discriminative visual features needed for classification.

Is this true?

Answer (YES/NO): YES